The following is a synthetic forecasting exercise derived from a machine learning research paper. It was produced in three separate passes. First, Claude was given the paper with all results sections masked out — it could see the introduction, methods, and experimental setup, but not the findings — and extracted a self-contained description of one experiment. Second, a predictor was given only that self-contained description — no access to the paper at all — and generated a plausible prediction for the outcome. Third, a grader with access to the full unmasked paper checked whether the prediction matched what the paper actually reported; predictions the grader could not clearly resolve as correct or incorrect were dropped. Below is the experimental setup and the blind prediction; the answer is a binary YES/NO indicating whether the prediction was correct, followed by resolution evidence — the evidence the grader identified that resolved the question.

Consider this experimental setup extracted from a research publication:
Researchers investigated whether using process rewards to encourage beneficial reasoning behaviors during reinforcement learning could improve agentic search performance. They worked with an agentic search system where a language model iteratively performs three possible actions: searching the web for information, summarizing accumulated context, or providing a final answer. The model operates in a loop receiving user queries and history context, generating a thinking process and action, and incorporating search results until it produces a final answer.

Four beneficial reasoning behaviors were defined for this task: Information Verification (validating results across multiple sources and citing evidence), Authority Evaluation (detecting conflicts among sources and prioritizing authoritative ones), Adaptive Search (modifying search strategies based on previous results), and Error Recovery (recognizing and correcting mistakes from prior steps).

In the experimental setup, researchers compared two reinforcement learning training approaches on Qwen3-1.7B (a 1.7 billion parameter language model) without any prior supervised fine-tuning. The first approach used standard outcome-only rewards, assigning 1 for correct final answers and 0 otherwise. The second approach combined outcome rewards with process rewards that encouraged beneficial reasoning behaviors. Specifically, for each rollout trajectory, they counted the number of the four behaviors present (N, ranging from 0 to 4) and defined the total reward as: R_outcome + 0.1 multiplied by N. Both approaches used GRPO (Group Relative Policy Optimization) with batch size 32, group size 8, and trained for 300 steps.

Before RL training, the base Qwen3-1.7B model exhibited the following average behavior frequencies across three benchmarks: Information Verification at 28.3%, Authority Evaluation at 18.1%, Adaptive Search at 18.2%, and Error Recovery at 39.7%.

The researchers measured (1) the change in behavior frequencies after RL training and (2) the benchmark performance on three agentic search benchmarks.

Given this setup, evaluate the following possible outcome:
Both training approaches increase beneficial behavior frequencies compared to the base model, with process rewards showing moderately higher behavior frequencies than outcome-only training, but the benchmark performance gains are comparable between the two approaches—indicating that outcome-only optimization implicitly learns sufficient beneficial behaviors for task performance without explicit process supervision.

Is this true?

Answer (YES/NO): NO